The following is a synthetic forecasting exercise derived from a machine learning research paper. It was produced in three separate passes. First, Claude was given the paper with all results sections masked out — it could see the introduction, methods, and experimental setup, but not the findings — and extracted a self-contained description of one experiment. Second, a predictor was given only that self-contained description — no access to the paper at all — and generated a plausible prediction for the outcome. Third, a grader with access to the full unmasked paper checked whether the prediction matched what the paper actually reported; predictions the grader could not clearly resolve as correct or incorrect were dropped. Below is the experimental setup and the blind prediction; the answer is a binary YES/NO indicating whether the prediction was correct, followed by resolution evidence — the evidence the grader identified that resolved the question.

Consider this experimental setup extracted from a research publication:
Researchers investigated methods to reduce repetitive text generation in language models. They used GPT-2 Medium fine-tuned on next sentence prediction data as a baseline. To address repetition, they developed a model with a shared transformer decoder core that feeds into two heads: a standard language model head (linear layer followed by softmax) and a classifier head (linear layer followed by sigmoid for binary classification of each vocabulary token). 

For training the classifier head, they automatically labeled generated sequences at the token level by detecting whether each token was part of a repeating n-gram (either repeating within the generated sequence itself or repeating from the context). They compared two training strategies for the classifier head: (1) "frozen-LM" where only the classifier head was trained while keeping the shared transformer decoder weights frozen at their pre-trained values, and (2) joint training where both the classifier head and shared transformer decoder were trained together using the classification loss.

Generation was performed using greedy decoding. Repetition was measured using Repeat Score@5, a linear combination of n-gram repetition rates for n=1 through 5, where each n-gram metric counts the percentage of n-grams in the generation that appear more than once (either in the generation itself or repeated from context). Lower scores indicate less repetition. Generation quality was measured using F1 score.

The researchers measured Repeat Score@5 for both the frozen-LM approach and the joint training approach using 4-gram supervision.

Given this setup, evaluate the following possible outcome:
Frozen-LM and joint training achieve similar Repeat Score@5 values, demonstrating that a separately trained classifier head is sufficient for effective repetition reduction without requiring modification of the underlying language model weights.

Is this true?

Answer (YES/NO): NO